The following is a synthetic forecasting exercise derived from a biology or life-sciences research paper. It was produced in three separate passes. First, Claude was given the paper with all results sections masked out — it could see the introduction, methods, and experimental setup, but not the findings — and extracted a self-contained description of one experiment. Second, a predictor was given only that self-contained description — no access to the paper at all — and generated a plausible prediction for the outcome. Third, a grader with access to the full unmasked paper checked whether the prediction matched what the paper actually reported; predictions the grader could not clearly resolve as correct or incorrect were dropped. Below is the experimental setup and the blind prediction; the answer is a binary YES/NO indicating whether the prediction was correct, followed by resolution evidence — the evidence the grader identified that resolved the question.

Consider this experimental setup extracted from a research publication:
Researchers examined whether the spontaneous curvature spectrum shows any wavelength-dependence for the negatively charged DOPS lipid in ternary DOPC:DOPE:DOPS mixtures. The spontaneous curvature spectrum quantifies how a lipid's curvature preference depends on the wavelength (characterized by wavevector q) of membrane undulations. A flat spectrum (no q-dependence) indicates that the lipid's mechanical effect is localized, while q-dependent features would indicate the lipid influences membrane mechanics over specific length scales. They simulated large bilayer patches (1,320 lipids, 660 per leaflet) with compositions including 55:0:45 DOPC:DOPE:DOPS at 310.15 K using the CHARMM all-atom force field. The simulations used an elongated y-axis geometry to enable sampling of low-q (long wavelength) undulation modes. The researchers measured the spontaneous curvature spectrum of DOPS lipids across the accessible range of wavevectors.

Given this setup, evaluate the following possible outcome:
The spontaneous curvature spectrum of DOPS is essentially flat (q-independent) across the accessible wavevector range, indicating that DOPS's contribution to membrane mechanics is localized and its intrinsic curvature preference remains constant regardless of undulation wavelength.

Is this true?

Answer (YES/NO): NO